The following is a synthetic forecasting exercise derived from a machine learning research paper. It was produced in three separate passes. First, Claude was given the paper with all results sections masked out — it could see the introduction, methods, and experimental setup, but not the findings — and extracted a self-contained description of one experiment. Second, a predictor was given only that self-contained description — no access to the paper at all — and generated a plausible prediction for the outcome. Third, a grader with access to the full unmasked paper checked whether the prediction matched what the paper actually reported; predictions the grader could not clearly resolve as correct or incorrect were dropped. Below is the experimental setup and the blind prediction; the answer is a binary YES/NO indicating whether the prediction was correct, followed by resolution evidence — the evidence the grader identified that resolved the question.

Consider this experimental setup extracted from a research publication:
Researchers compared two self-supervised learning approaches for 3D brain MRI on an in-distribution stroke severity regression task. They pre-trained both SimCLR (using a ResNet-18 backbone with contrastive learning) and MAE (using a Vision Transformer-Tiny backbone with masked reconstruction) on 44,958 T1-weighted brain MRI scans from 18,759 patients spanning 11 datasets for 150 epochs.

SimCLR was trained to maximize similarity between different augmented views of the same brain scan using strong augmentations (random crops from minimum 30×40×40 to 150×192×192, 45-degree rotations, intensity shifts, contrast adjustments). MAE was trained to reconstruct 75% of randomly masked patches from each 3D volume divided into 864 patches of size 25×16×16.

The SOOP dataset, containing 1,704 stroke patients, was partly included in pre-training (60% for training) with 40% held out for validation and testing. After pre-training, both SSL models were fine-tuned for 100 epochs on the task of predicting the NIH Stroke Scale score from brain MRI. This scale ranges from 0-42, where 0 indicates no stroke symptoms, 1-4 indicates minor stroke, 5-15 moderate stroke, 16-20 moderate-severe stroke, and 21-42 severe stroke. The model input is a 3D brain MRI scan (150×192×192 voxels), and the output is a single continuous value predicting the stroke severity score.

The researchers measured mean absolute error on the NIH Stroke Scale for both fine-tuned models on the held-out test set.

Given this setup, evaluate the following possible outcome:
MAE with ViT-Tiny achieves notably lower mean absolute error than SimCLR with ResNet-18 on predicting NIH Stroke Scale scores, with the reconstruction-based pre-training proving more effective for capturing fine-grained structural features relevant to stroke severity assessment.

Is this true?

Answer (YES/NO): NO